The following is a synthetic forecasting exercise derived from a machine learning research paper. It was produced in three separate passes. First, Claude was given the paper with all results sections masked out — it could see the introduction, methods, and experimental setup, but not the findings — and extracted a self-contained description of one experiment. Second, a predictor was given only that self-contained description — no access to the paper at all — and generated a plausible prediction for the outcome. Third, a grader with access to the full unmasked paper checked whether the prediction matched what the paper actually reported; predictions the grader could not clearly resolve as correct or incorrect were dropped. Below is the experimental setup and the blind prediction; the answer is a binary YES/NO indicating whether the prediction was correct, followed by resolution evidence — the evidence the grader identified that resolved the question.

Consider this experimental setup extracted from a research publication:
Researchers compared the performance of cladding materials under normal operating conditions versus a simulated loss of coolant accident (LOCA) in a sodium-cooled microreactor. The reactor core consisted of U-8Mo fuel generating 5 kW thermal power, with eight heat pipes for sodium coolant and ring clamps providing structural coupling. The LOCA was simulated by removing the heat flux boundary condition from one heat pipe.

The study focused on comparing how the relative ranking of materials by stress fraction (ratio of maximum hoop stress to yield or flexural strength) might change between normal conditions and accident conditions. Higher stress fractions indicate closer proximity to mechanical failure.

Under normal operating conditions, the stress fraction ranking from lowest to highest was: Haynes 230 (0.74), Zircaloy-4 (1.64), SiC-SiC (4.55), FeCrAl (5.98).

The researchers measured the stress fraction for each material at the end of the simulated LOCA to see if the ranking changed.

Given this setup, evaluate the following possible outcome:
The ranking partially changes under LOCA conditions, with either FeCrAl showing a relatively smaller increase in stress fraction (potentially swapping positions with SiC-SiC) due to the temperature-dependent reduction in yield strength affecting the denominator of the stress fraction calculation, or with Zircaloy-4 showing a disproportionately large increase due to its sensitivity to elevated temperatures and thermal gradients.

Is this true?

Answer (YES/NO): YES